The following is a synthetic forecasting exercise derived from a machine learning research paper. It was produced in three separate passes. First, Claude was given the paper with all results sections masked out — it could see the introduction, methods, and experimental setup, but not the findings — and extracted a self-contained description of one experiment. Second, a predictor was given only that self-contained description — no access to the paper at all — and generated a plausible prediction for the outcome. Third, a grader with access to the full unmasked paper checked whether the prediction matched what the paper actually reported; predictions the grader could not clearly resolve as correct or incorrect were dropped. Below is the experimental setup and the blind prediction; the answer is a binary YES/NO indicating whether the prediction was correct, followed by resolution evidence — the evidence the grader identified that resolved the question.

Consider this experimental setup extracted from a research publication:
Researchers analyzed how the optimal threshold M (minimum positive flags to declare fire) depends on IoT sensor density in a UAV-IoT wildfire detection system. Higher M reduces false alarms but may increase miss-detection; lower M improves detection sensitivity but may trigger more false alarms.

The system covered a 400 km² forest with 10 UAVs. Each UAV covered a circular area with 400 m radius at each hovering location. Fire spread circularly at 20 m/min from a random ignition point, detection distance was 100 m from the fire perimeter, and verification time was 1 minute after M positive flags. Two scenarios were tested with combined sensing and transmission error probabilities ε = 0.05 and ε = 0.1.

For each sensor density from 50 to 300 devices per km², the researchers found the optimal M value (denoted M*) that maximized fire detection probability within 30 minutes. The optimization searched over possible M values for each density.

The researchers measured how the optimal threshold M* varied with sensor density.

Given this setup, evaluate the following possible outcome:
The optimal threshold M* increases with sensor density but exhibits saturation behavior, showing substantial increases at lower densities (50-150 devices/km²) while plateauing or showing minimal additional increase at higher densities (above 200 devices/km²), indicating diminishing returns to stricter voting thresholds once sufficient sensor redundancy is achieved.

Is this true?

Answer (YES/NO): NO